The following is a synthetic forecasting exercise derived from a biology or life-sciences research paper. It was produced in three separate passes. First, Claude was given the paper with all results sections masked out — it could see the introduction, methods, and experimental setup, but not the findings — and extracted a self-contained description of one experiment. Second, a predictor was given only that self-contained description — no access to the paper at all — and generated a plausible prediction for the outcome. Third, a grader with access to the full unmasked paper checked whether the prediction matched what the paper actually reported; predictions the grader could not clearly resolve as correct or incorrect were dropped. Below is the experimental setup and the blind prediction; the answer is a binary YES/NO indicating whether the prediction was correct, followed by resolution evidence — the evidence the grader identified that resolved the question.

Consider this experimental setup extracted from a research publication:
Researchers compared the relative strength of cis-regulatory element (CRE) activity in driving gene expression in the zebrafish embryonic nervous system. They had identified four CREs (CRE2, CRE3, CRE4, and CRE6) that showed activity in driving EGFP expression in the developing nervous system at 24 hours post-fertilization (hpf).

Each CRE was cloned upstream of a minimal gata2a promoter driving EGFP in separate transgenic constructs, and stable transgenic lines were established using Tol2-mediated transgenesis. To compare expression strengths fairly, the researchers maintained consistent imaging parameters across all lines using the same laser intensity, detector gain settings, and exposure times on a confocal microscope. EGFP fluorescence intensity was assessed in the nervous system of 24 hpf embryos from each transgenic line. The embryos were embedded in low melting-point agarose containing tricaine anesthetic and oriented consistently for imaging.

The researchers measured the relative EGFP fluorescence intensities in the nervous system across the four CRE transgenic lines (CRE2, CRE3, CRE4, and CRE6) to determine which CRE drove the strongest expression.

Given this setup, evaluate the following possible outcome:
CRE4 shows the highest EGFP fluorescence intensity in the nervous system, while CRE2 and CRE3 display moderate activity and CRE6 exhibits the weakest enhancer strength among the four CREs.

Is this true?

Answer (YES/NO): NO